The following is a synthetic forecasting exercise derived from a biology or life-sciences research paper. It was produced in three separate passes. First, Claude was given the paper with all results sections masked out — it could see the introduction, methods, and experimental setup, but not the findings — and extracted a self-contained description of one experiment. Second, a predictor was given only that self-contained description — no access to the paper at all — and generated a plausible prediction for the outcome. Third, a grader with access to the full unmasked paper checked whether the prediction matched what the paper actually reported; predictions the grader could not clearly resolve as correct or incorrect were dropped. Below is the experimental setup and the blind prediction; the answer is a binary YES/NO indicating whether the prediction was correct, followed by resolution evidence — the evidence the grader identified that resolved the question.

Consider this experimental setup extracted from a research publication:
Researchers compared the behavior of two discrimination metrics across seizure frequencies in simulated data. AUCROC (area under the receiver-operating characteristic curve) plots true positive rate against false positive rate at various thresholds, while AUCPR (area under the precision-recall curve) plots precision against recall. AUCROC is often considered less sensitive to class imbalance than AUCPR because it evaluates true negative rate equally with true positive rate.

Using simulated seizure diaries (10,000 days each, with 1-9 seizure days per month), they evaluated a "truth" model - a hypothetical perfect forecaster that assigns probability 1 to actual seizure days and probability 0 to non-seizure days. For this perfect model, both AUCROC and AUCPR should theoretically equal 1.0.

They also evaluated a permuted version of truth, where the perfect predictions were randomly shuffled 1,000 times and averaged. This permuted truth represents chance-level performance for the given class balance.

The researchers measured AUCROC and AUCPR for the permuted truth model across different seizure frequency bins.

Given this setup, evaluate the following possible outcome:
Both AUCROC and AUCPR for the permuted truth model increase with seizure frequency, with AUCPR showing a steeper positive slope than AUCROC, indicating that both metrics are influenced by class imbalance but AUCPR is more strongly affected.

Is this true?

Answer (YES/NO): NO